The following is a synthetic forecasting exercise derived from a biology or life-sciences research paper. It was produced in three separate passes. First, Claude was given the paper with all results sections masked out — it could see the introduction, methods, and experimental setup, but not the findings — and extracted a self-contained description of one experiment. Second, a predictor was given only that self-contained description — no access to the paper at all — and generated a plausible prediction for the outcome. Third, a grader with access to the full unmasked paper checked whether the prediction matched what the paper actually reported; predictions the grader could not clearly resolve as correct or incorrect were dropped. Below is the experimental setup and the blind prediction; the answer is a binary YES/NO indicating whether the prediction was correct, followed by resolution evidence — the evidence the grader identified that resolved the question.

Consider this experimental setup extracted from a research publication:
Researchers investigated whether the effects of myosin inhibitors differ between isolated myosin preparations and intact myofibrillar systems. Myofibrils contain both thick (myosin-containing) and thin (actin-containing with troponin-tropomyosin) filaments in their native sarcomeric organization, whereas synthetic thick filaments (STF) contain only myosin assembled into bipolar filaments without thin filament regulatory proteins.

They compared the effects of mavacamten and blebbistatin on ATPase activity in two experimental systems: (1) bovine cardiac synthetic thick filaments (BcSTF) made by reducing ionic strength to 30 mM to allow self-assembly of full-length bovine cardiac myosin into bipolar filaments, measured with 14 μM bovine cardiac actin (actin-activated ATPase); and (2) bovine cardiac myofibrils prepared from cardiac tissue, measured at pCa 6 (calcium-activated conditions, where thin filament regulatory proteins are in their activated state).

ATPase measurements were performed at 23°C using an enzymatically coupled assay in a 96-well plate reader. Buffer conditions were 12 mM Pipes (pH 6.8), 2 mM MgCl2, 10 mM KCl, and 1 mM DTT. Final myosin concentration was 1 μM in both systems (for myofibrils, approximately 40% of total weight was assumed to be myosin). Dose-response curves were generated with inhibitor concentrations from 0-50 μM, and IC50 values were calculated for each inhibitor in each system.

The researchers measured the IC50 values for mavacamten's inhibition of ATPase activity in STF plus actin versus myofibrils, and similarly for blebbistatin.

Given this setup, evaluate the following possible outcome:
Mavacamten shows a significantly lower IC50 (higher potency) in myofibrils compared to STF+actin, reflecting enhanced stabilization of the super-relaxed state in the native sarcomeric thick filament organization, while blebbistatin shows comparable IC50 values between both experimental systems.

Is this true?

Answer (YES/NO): NO